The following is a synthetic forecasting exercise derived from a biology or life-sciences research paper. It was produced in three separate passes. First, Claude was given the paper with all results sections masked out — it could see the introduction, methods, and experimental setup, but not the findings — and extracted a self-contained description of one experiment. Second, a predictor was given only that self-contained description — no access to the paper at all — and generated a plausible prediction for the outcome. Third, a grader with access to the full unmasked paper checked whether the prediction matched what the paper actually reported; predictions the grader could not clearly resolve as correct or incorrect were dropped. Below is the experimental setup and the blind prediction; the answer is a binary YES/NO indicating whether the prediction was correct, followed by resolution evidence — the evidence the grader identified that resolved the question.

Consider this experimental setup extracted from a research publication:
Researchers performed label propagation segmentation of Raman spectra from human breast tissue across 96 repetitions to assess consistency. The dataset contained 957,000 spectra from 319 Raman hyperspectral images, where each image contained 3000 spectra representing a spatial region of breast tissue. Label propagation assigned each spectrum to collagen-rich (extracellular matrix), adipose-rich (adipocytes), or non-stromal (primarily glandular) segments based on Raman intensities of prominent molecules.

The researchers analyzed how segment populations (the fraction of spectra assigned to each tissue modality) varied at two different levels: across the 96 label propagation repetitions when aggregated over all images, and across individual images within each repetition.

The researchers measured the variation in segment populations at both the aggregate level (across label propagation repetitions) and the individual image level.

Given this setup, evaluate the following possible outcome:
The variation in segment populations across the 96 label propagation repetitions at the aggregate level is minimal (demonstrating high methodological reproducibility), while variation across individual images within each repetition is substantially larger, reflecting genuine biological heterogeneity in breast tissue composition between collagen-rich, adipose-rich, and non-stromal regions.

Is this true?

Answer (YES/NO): YES